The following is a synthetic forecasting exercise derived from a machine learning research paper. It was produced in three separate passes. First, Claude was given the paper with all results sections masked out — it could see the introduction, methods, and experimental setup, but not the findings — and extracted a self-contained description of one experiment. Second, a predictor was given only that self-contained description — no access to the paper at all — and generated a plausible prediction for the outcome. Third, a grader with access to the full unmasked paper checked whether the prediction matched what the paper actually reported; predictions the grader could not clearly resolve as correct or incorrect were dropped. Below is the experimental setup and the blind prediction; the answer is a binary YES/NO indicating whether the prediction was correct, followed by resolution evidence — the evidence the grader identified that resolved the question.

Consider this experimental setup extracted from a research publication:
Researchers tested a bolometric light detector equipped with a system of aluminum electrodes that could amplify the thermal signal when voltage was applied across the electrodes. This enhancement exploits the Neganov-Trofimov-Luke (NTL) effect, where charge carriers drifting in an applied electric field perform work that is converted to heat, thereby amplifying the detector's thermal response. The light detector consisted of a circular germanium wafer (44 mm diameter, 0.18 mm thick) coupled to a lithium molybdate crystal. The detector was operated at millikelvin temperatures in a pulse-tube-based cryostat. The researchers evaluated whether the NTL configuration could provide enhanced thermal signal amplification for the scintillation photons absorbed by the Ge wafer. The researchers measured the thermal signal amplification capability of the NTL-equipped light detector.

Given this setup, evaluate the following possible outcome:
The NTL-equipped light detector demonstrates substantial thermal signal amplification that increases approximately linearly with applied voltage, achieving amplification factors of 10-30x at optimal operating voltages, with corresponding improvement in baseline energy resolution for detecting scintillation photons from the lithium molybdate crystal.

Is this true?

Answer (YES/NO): YES